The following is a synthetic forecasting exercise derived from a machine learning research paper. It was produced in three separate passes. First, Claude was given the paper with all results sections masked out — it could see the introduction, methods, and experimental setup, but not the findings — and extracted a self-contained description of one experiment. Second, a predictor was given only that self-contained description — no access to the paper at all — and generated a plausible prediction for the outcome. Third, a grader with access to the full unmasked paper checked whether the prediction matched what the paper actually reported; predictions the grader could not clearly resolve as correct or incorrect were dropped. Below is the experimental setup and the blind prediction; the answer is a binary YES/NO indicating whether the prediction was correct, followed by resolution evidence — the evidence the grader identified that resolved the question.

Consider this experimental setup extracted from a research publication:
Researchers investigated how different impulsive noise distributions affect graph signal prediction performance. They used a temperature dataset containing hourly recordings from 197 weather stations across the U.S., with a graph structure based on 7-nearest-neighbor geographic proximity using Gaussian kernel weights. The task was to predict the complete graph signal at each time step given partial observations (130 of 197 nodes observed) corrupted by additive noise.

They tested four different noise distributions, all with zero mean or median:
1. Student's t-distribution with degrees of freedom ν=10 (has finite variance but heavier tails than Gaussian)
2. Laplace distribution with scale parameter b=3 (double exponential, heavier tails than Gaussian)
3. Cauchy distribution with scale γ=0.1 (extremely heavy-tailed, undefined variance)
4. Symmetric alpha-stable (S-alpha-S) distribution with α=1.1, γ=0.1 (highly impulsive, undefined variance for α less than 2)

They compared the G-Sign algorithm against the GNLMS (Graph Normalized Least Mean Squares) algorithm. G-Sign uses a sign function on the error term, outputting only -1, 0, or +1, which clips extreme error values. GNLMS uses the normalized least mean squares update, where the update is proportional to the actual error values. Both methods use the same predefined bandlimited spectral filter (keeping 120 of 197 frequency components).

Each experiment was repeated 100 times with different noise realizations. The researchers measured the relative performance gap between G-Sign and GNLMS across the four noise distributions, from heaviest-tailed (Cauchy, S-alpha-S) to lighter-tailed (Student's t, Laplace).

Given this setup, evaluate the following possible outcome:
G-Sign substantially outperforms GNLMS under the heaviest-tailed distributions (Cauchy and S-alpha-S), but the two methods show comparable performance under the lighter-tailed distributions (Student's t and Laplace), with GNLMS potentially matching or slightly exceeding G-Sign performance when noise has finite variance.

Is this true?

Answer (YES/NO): NO